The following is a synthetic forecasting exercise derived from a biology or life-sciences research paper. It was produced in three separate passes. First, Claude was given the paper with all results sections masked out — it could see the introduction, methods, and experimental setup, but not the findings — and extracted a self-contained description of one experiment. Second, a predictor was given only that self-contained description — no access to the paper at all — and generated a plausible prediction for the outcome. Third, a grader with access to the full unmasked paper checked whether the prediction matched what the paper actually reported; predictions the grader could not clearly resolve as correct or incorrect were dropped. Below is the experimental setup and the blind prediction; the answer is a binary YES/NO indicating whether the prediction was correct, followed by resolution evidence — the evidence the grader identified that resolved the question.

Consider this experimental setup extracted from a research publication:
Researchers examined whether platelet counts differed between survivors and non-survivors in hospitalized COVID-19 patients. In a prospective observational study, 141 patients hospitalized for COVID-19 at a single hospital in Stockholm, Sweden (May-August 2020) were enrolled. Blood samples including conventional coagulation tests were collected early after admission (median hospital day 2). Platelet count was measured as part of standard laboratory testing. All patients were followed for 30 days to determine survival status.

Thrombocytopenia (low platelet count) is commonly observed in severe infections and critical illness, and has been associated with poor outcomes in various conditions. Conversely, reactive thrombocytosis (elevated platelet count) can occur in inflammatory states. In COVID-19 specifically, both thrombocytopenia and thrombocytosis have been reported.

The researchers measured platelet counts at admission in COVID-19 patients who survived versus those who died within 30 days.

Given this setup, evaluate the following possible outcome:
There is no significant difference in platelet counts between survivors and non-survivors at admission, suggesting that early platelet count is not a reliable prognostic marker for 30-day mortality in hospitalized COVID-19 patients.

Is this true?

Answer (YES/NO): YES